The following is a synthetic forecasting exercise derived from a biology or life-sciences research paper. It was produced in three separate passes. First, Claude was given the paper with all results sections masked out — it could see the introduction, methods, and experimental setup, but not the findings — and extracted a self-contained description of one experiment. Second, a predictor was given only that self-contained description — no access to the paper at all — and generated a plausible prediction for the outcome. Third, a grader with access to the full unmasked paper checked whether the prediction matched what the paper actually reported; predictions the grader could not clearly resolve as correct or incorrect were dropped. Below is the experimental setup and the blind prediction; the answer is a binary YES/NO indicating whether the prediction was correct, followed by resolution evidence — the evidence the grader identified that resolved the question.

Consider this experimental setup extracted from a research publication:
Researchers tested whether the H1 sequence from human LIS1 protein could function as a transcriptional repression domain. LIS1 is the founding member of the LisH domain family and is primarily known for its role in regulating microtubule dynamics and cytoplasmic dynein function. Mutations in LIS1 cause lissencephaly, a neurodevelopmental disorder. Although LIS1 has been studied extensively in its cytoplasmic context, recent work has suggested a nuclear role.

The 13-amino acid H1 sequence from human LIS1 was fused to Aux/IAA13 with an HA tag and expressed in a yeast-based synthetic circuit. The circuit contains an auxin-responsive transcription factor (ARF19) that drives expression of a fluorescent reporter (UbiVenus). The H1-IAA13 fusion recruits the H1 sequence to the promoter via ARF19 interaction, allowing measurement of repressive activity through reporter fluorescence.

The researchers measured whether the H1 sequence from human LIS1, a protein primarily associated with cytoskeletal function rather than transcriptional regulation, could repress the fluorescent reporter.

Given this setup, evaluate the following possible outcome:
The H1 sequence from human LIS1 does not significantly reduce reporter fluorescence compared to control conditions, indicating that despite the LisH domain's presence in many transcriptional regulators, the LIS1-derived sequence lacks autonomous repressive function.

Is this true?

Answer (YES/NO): NO